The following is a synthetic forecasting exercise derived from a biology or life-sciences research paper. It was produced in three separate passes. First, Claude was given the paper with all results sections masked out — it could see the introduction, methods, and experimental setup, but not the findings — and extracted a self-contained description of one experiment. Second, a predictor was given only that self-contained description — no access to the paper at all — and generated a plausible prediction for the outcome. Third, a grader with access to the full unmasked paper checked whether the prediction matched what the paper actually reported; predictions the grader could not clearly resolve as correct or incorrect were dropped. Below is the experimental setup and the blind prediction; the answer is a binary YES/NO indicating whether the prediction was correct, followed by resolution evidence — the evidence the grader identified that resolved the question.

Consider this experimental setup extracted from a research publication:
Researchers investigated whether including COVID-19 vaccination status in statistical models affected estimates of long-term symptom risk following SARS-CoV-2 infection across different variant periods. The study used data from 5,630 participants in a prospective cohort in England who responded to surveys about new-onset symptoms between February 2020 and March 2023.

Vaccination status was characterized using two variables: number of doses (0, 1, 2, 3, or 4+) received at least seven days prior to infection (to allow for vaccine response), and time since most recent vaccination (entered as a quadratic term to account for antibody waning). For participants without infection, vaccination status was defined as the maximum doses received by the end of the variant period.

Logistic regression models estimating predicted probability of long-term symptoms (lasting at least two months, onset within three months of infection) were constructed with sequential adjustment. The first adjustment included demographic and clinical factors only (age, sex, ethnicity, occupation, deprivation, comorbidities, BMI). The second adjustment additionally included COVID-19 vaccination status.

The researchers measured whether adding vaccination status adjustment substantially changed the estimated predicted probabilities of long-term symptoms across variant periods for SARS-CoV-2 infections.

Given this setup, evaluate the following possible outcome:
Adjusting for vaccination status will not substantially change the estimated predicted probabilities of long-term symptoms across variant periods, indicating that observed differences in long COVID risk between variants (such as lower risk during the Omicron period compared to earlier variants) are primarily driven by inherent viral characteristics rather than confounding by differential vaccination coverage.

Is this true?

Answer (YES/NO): NO